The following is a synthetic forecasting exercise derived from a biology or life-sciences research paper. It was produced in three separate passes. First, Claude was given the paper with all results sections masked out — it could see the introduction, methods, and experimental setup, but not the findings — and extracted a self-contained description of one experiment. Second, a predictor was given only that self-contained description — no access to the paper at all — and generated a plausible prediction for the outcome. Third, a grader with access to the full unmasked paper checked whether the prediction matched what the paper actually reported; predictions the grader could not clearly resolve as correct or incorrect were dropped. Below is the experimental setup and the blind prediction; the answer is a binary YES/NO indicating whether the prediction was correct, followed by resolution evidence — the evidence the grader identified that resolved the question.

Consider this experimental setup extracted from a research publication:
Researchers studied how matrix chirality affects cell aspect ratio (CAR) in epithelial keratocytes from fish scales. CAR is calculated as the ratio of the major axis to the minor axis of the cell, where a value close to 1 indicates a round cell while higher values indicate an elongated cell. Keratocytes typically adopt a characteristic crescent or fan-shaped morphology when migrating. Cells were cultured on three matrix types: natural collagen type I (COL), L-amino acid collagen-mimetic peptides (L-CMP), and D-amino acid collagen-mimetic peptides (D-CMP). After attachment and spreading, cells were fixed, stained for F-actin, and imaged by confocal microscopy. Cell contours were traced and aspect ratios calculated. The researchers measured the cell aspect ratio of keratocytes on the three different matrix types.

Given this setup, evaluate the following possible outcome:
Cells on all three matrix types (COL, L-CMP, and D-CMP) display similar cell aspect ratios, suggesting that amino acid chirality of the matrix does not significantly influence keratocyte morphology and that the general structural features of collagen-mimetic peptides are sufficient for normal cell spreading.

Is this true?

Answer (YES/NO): NO